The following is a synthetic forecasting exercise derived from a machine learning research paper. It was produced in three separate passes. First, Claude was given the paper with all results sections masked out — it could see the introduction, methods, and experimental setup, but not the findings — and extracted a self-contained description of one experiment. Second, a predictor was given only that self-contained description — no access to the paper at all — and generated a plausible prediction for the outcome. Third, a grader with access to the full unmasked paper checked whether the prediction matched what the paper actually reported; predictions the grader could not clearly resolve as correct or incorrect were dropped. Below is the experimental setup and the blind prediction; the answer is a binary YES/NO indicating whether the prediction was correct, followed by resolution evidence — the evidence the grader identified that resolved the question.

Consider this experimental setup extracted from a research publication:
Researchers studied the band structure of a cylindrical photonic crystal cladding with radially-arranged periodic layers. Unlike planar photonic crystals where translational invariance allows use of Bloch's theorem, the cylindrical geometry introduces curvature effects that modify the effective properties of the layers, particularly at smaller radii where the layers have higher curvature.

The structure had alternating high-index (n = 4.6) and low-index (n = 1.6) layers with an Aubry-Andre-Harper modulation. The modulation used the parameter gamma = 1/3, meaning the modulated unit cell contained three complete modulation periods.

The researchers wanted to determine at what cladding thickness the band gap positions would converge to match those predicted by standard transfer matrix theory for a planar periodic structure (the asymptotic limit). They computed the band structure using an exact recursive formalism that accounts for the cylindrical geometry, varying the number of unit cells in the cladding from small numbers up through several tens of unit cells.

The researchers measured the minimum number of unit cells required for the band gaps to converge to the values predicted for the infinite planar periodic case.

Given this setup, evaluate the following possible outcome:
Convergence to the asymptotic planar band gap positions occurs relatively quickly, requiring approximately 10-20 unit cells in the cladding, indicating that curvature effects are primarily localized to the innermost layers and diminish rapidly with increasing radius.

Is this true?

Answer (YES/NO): YES